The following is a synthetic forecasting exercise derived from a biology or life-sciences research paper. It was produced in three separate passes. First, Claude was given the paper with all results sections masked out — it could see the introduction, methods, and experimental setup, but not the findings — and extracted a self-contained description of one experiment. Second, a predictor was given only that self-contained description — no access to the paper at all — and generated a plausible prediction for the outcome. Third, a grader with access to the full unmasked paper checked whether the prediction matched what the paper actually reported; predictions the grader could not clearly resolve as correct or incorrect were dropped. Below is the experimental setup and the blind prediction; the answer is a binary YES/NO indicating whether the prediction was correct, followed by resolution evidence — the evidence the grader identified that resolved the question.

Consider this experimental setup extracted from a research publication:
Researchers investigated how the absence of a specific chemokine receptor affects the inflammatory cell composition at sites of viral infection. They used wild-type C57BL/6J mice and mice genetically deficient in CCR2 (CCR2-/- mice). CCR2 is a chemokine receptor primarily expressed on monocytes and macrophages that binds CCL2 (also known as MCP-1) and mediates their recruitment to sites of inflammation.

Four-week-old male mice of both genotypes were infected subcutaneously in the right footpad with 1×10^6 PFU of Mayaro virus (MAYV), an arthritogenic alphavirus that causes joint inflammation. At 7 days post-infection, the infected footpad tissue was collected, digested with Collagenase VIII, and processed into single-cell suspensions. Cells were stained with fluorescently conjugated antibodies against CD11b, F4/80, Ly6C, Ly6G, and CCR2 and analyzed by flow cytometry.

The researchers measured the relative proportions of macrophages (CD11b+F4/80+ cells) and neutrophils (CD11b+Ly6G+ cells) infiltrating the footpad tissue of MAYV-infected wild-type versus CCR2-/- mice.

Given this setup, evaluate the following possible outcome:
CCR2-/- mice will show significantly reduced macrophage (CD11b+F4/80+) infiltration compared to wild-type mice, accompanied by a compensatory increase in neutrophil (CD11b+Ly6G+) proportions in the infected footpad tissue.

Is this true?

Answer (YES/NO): YES